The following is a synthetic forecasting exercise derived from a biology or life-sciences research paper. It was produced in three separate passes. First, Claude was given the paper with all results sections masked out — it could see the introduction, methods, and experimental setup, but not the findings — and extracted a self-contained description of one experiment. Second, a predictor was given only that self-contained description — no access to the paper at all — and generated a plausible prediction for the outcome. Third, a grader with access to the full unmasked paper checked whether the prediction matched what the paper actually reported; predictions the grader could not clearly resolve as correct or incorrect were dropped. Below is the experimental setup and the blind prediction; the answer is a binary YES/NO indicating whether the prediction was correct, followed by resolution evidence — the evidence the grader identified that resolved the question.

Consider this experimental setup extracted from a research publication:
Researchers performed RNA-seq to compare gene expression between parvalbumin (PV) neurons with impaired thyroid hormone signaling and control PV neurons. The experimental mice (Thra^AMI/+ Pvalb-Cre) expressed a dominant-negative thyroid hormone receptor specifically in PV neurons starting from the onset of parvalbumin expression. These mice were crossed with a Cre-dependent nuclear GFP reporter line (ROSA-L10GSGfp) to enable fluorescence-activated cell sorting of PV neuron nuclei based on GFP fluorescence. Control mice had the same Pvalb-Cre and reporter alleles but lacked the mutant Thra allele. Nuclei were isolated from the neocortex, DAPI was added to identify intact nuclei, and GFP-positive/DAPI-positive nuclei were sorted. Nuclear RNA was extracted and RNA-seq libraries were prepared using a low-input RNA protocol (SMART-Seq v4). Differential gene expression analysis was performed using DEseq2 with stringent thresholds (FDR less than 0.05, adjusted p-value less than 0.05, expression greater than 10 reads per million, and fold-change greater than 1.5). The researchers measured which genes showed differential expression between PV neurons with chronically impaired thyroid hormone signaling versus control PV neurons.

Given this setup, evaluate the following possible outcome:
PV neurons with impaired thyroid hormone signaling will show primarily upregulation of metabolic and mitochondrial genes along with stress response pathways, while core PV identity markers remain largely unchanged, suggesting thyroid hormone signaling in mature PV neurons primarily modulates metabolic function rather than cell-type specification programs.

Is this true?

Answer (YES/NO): NO